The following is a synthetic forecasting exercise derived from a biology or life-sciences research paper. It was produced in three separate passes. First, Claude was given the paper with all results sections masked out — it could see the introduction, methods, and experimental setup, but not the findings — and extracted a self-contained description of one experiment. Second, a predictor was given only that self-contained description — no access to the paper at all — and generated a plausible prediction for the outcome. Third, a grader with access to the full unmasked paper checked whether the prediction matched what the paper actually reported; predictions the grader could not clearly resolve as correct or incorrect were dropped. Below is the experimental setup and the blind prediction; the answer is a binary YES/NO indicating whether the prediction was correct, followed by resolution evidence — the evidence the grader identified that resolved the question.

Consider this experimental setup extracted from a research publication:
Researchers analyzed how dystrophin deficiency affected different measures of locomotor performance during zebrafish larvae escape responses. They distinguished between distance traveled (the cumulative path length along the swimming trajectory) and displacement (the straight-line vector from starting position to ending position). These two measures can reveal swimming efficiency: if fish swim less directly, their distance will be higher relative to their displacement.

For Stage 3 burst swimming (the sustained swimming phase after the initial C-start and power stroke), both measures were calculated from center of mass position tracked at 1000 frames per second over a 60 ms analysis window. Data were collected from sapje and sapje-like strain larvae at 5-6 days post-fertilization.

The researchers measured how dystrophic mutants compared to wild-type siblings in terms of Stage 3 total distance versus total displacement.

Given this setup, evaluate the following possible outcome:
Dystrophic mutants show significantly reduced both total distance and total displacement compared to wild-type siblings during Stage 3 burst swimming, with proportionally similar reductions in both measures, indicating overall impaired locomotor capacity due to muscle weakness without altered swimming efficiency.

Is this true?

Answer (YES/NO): NO